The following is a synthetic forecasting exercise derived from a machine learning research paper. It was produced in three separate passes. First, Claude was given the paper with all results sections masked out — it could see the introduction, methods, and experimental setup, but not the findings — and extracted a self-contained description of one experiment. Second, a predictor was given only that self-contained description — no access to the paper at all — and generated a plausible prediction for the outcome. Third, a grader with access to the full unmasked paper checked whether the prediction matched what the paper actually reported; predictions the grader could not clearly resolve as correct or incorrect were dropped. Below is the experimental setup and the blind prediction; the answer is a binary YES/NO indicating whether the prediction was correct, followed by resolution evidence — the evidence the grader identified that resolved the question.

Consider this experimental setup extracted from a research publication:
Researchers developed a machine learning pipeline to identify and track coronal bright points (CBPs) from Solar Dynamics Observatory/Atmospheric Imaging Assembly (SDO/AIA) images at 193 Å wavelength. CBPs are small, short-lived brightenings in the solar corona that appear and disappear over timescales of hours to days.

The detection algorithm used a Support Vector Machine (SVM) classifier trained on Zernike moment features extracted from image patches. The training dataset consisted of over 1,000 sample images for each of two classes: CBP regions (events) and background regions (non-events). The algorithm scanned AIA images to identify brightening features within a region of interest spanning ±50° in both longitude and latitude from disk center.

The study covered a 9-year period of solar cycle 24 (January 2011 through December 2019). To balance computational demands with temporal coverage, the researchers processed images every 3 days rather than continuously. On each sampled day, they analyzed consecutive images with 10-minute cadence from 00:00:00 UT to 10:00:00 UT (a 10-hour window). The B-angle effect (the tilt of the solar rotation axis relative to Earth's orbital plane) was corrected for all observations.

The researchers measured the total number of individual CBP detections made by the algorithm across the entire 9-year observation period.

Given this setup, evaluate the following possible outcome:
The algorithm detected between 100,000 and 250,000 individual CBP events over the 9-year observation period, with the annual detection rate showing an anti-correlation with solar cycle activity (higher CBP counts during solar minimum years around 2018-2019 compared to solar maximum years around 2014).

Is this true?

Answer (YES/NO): NO